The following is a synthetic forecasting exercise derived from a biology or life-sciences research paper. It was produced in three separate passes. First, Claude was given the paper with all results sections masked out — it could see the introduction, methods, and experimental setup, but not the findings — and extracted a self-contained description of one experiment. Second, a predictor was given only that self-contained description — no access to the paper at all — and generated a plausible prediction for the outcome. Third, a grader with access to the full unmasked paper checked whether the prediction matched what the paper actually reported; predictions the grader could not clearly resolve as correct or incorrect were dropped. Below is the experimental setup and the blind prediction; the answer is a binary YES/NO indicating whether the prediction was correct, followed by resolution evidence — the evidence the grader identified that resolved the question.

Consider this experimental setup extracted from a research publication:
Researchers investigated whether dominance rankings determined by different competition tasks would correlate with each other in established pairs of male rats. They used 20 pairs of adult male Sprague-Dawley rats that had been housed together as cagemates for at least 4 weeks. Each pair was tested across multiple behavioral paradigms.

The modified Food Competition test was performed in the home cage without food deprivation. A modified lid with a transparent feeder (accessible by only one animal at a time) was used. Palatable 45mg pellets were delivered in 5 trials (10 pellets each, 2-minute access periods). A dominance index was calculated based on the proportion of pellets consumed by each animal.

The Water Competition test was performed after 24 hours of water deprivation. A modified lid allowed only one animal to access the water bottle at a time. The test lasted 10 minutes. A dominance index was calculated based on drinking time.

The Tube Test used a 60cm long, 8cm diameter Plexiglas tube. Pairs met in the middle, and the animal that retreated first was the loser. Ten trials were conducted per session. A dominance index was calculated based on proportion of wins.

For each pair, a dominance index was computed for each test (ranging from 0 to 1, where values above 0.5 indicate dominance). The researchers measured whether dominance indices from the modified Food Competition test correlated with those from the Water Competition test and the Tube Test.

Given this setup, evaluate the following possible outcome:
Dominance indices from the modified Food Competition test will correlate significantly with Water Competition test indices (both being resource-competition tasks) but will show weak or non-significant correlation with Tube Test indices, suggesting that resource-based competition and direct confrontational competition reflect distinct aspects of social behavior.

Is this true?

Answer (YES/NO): NO